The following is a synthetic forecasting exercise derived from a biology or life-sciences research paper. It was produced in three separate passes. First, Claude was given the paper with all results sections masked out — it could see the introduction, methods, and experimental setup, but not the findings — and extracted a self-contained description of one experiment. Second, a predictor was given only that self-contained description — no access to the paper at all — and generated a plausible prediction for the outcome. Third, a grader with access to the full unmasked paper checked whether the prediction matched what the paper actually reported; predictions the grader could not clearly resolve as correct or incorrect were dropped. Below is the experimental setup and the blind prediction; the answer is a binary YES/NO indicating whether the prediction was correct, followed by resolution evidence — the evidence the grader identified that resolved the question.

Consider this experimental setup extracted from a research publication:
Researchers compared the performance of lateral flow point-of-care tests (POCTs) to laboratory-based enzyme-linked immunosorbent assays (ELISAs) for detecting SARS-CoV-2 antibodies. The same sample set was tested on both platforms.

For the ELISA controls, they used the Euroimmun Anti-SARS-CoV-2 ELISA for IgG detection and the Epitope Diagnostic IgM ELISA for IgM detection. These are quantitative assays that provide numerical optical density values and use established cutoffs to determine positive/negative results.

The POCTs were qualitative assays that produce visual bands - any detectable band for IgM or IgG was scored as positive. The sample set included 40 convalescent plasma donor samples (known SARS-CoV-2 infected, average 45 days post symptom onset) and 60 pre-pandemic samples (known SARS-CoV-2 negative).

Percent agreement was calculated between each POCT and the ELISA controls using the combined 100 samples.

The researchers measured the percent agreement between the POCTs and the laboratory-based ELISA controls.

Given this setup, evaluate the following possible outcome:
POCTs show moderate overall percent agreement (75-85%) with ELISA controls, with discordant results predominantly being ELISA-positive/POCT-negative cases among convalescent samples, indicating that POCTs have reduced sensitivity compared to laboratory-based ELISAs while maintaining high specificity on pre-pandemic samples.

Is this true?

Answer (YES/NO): NO